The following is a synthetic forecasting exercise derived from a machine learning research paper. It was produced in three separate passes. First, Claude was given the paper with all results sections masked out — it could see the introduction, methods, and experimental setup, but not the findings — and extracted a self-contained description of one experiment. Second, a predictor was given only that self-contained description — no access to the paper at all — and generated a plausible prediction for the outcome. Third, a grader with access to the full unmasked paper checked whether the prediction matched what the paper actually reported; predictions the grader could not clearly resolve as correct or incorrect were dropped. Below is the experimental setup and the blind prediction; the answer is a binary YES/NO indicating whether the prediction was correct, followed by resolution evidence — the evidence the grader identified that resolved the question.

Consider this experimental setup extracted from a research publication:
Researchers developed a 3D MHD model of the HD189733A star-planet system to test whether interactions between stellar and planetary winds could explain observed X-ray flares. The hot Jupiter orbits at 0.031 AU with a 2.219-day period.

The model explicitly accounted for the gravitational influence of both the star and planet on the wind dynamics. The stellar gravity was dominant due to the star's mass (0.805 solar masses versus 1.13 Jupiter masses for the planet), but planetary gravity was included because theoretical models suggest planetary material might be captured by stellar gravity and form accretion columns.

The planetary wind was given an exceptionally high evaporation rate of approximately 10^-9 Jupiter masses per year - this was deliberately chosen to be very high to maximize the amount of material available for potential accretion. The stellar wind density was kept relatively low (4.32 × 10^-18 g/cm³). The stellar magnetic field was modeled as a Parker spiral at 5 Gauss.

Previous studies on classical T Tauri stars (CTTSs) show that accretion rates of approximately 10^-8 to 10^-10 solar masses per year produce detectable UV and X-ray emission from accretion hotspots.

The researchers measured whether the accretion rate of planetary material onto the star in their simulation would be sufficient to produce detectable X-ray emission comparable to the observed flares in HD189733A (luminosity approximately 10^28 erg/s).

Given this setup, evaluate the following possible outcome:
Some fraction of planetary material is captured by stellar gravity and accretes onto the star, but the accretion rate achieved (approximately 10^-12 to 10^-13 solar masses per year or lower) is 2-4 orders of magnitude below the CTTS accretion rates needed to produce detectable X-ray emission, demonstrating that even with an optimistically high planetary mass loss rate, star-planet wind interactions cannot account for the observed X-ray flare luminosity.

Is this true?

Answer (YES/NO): NO